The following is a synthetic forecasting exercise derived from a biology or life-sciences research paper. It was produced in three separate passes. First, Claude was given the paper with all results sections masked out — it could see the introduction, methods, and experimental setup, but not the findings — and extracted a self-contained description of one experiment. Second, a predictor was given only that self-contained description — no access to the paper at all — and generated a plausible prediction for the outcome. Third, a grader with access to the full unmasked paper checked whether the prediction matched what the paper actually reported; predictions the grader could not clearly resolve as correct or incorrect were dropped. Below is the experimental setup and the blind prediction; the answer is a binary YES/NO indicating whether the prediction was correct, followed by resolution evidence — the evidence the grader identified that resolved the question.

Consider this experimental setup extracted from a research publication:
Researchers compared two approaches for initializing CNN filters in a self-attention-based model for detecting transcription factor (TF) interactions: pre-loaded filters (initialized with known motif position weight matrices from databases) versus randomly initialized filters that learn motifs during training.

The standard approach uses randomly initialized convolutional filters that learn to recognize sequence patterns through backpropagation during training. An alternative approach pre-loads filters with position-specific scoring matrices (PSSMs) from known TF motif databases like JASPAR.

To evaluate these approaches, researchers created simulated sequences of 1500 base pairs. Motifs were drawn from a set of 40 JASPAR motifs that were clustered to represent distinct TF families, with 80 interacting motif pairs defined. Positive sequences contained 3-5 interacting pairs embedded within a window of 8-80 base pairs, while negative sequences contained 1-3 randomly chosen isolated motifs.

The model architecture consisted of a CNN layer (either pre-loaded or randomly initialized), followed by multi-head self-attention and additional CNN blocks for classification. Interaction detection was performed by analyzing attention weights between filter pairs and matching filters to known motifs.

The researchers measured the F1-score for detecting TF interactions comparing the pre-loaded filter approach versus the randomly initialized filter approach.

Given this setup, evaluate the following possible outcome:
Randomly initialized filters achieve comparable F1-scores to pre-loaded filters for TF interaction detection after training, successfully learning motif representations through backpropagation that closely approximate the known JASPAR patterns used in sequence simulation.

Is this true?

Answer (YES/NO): NO